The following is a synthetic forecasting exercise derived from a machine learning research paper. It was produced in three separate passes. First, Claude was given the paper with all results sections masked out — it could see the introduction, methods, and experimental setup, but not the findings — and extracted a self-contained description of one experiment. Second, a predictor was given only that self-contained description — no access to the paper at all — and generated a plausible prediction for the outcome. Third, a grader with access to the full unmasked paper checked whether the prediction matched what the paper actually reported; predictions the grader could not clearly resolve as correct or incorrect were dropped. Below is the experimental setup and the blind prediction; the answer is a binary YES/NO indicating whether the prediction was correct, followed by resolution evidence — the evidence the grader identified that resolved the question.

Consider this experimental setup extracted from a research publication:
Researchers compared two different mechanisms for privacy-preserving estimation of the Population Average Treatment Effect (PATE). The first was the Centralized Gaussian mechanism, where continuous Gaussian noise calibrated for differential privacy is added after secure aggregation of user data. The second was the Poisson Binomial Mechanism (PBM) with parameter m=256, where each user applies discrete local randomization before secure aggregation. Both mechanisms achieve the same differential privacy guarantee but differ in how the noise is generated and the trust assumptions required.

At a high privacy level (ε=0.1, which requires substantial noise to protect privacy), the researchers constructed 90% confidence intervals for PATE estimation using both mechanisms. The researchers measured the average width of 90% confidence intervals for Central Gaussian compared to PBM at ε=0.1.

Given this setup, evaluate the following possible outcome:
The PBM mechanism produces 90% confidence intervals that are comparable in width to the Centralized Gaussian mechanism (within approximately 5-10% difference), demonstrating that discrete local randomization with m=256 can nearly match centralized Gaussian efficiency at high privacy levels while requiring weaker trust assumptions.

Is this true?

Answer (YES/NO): YES